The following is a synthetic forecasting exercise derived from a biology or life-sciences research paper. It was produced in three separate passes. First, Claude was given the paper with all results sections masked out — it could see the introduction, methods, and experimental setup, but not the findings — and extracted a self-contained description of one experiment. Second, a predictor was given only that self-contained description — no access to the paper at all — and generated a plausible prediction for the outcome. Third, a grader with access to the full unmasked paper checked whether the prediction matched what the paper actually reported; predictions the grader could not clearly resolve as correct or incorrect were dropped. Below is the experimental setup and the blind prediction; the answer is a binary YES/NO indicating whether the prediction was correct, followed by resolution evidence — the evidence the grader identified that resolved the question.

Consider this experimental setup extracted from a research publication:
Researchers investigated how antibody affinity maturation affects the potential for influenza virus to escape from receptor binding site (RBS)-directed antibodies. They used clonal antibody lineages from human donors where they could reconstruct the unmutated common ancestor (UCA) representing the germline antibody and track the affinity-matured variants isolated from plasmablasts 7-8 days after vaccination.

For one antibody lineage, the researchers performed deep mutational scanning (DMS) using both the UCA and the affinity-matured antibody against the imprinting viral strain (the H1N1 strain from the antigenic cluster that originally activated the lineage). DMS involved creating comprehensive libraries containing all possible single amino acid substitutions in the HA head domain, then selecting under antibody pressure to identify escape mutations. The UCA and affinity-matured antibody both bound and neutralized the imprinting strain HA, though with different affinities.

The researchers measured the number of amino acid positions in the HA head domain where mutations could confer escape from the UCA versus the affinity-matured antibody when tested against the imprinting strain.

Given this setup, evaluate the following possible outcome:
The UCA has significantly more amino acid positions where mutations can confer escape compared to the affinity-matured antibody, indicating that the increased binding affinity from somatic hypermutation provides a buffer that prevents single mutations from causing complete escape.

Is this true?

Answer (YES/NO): YES